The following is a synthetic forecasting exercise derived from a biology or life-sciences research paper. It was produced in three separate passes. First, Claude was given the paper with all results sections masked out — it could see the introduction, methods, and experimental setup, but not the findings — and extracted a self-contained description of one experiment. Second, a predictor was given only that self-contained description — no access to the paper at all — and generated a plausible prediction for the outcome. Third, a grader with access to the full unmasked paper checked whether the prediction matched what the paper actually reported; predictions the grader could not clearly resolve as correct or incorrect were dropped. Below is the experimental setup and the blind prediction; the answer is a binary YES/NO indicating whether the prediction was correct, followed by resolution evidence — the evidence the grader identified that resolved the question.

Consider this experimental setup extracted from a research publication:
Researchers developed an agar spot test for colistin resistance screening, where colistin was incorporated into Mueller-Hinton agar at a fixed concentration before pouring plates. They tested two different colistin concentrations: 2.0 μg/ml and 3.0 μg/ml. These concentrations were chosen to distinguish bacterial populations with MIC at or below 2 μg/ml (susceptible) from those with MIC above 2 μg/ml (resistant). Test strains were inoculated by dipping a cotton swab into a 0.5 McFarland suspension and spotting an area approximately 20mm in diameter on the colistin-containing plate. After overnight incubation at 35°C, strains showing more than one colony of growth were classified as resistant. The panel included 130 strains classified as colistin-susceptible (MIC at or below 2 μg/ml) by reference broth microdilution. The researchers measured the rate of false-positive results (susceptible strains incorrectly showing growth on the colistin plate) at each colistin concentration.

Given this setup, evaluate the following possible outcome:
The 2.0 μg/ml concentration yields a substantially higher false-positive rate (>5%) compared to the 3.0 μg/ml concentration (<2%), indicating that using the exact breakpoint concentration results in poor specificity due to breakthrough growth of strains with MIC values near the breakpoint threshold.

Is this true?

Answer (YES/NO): NO